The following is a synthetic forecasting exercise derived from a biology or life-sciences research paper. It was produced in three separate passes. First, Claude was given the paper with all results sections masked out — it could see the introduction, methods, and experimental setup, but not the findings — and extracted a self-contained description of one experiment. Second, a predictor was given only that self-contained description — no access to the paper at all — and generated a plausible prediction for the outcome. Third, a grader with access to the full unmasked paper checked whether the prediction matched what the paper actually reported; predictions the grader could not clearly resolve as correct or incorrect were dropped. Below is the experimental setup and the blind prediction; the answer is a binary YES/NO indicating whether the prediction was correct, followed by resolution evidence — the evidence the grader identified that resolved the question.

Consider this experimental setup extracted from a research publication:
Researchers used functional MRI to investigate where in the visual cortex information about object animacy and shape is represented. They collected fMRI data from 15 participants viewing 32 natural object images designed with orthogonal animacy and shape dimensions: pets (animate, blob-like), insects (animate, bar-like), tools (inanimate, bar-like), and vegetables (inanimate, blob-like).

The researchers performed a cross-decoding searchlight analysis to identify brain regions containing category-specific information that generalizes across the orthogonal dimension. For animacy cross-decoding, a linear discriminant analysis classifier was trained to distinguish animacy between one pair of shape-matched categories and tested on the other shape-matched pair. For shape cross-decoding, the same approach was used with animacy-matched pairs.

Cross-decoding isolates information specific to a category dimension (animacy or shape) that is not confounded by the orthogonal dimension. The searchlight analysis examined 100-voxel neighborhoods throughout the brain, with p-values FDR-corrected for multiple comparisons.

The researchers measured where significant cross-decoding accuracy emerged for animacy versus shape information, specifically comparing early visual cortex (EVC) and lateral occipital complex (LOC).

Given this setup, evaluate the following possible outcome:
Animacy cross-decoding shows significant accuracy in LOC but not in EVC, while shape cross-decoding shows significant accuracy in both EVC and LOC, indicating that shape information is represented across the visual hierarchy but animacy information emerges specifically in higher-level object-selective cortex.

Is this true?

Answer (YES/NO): NO